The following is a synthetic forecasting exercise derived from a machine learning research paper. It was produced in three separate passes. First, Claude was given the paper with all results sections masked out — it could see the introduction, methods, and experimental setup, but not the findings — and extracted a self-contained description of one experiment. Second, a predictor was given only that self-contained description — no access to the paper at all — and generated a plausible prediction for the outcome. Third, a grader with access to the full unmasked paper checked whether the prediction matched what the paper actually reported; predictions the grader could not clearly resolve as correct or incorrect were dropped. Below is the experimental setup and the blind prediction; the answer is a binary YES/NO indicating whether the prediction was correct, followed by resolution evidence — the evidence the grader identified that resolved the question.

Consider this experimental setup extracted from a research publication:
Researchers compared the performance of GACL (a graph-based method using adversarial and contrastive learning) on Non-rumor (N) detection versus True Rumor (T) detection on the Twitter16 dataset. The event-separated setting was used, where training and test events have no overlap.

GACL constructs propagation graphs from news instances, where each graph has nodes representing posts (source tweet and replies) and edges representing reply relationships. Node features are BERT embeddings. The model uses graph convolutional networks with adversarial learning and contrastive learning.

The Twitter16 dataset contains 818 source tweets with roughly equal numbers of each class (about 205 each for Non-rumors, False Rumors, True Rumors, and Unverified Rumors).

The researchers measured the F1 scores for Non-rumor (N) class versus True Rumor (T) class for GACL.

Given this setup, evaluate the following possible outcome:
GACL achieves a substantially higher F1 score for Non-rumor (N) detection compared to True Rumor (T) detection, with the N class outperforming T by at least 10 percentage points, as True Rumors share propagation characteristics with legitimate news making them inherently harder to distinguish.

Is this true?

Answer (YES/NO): YES